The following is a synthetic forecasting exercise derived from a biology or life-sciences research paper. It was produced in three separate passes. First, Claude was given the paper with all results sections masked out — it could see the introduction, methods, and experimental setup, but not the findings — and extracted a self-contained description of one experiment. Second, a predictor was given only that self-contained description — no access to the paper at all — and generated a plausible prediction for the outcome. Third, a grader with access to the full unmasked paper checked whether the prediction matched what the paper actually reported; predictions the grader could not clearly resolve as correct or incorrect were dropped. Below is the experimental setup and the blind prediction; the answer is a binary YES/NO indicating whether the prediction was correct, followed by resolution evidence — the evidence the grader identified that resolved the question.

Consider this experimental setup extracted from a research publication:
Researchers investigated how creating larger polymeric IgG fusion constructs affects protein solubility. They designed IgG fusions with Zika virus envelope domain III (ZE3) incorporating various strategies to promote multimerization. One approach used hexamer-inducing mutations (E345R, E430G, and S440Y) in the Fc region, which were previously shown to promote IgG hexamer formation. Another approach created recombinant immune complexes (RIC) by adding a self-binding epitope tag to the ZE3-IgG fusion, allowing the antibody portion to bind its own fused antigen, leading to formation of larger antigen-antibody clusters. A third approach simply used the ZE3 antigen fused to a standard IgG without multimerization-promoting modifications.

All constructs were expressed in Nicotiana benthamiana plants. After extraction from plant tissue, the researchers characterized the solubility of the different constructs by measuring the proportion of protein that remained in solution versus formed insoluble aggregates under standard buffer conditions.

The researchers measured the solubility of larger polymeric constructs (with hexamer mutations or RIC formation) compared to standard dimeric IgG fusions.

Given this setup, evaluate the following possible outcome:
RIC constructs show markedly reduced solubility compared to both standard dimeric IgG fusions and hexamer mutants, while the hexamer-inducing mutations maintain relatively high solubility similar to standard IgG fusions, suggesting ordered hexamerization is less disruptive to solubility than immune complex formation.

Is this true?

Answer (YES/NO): NO